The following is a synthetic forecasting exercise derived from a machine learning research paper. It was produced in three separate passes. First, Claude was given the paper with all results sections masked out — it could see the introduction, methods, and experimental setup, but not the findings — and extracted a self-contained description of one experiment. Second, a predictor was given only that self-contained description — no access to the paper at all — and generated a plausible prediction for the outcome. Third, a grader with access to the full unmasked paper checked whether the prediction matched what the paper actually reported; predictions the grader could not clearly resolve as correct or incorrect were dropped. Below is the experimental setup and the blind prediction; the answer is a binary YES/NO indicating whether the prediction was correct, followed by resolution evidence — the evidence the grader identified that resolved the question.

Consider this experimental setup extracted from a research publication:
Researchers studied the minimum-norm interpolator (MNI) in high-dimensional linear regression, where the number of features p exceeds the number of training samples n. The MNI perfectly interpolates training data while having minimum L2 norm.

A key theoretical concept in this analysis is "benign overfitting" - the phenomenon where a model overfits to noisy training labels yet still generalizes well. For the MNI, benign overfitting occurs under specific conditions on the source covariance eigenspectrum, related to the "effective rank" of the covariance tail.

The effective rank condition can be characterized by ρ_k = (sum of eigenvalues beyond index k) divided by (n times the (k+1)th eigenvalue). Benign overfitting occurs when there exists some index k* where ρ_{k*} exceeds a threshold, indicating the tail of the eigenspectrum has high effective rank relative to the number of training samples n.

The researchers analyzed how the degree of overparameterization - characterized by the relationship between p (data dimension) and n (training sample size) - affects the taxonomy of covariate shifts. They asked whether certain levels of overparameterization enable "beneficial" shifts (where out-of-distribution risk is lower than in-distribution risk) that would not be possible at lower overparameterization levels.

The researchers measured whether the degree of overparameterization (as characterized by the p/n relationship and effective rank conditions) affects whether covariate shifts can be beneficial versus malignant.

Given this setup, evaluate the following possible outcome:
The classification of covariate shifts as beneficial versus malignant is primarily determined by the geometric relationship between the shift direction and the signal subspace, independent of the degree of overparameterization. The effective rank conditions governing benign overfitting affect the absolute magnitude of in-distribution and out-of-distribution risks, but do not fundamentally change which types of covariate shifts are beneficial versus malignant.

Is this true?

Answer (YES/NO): NO